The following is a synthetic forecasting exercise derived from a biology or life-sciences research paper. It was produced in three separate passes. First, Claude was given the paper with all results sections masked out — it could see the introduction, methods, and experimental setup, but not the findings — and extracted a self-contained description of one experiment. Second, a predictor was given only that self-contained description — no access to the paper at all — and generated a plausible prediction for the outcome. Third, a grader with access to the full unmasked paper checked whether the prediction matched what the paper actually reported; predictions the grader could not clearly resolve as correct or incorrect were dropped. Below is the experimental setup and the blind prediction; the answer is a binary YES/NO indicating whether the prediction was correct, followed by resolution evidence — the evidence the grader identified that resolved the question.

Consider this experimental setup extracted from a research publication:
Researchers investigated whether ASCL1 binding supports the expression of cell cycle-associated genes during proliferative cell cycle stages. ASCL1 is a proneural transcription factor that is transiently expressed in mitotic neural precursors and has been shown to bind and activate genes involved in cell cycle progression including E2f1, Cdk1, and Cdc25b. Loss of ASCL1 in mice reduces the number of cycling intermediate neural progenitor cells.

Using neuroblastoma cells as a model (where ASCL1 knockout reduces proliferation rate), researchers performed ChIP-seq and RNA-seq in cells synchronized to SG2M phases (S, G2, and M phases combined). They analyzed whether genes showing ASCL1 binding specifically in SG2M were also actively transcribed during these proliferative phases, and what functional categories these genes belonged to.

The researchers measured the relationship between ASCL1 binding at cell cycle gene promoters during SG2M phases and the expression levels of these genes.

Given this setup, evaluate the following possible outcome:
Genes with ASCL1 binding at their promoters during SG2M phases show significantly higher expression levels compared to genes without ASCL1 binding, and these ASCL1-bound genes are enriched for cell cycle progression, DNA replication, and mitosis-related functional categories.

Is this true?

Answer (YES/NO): YES